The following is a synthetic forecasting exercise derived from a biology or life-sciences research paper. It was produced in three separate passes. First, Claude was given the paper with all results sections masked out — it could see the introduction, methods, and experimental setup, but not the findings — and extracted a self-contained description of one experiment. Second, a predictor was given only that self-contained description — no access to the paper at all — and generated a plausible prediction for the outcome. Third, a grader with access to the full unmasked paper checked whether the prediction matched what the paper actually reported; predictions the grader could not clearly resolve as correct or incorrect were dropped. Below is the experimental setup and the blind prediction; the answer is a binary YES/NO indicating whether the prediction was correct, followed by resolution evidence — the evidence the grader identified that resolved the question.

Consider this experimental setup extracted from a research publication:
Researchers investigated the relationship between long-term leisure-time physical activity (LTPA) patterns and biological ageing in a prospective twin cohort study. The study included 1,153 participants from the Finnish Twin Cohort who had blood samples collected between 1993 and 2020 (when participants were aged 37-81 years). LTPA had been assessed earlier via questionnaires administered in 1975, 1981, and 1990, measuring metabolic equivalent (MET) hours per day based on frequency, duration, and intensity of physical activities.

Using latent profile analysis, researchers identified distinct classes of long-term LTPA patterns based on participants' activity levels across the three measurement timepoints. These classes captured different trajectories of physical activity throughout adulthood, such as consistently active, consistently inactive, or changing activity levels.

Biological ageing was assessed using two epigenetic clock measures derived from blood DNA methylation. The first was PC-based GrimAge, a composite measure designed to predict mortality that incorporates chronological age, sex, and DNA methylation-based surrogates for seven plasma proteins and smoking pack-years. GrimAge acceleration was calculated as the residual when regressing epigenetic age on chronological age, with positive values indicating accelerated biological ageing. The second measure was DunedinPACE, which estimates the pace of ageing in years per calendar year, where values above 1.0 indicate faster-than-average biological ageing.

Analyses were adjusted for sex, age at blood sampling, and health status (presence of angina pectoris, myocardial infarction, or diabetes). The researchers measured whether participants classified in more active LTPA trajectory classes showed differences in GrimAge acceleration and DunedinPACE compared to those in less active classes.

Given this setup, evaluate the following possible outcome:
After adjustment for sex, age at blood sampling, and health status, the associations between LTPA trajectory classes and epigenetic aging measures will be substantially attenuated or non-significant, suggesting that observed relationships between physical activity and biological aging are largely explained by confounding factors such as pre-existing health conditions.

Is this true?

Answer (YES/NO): NO